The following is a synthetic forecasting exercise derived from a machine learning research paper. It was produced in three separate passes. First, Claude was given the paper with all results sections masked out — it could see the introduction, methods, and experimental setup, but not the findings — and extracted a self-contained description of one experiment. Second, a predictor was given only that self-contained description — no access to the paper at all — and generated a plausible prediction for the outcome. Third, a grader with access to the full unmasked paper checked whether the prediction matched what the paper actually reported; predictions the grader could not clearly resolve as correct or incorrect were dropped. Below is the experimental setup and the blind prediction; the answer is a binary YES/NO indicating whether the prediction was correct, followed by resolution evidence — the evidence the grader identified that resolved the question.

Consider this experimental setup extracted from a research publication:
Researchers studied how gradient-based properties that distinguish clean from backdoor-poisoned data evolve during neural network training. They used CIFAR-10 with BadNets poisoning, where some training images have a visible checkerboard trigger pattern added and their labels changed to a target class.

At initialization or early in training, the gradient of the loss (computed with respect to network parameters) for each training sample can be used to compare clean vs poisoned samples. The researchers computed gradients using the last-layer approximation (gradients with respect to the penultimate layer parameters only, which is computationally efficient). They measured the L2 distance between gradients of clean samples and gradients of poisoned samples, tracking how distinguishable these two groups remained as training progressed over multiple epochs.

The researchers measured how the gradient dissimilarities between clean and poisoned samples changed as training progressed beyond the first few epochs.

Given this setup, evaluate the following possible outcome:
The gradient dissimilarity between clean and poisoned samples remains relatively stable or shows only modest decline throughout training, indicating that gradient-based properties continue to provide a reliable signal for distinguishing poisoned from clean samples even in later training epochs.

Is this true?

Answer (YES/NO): NO